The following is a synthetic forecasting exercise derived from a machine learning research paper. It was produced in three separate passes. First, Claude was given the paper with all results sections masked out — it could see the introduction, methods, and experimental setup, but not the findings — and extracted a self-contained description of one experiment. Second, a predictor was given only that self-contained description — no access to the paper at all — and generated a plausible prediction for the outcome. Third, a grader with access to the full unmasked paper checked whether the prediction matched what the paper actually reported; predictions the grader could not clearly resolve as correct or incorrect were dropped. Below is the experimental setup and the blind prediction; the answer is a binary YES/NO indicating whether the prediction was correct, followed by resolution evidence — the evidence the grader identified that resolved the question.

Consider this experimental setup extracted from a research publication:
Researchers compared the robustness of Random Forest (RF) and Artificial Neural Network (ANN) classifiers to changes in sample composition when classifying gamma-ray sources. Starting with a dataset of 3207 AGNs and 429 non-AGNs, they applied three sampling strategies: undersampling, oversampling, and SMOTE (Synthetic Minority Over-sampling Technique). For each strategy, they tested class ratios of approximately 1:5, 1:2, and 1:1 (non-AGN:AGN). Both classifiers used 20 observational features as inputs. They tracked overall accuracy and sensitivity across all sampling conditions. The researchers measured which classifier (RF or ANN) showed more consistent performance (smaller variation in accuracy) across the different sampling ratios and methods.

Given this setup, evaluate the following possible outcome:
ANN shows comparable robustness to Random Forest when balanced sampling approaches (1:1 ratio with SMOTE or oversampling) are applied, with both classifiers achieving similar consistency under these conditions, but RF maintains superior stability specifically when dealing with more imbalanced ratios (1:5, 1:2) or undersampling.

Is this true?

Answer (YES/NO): NO